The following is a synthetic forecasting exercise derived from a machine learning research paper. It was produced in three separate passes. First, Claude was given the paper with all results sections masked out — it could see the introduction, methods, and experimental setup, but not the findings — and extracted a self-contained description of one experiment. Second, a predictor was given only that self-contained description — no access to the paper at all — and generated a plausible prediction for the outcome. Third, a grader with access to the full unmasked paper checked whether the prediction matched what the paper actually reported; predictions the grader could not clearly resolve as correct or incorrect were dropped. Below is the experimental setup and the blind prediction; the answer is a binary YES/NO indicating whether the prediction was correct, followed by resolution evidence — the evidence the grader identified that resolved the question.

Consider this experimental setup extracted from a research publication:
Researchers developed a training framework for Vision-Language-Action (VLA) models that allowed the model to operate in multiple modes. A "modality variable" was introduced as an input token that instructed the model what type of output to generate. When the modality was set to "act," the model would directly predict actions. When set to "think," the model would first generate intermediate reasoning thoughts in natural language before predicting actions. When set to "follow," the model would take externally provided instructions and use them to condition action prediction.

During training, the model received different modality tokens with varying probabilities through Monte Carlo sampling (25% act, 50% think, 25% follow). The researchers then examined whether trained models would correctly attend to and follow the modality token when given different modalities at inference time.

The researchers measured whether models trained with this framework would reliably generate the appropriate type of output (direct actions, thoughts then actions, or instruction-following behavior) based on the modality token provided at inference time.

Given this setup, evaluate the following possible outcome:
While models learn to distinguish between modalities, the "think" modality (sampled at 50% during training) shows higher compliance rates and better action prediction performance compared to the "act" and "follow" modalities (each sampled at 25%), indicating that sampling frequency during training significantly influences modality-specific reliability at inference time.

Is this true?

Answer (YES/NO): NO